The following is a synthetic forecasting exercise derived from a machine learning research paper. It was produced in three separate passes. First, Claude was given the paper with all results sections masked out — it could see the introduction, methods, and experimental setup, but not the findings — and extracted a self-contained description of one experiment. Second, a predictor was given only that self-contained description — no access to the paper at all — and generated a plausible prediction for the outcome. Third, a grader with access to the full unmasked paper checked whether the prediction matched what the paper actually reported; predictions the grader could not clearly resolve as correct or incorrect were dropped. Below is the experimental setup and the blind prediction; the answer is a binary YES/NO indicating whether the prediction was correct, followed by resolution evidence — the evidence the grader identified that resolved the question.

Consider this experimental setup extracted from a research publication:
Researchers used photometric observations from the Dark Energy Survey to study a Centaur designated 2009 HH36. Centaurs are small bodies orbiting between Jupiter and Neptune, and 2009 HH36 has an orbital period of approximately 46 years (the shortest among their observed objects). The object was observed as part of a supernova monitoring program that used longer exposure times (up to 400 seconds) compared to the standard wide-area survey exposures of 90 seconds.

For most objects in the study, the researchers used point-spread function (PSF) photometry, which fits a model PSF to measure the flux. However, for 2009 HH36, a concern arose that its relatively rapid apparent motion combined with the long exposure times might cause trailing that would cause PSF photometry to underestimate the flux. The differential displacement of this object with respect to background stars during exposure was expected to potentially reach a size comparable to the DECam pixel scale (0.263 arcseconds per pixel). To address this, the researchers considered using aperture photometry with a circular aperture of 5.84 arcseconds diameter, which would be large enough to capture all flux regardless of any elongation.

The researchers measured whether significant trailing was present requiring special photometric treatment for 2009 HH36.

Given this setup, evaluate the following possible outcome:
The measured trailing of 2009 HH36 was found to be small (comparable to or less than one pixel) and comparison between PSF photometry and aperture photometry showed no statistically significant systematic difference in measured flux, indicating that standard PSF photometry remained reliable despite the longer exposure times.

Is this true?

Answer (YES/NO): NO